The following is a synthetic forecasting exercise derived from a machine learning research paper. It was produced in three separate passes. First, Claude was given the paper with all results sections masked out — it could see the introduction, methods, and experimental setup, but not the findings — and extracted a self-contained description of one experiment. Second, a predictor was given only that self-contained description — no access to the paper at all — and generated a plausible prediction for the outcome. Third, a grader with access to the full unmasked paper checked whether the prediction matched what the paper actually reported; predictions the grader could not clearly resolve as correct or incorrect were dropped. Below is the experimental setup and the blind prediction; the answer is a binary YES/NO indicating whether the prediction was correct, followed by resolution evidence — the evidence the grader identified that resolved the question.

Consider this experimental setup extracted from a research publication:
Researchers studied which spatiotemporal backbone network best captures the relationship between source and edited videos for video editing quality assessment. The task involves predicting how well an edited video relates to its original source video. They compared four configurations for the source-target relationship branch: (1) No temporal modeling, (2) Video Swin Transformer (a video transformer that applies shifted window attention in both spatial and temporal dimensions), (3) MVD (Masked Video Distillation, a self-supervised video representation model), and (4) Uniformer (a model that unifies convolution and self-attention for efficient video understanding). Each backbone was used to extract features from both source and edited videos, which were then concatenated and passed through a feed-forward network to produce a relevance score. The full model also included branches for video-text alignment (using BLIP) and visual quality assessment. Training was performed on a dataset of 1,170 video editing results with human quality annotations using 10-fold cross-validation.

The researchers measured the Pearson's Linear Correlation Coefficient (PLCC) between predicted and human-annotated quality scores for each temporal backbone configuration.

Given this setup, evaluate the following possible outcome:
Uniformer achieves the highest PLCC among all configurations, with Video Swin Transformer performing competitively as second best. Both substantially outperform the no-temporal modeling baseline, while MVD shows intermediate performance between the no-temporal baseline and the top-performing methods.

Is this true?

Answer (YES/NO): NO